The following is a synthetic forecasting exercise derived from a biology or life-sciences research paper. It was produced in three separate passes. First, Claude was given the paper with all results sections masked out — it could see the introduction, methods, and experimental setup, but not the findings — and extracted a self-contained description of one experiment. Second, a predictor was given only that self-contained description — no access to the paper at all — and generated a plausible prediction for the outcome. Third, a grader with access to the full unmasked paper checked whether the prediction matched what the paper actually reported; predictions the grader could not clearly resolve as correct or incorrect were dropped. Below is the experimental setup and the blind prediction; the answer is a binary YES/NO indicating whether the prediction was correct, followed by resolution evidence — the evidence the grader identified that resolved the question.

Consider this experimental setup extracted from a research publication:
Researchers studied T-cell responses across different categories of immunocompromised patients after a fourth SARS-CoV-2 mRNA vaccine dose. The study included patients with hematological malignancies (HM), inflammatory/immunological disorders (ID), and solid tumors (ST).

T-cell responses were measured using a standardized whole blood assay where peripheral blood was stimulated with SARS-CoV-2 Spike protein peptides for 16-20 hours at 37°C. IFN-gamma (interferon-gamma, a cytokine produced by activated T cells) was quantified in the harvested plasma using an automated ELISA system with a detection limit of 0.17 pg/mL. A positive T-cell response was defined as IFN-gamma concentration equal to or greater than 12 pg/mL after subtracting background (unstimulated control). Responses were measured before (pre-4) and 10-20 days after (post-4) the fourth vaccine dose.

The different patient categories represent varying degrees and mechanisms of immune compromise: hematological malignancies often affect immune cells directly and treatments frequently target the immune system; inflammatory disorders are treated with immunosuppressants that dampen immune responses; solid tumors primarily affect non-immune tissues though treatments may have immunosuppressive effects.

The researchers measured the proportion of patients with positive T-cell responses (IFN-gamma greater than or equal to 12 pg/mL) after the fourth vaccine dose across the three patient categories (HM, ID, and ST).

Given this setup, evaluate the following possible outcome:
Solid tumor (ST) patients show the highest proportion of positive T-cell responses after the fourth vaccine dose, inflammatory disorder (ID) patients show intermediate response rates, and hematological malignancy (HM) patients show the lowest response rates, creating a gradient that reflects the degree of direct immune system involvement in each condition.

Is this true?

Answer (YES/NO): NO